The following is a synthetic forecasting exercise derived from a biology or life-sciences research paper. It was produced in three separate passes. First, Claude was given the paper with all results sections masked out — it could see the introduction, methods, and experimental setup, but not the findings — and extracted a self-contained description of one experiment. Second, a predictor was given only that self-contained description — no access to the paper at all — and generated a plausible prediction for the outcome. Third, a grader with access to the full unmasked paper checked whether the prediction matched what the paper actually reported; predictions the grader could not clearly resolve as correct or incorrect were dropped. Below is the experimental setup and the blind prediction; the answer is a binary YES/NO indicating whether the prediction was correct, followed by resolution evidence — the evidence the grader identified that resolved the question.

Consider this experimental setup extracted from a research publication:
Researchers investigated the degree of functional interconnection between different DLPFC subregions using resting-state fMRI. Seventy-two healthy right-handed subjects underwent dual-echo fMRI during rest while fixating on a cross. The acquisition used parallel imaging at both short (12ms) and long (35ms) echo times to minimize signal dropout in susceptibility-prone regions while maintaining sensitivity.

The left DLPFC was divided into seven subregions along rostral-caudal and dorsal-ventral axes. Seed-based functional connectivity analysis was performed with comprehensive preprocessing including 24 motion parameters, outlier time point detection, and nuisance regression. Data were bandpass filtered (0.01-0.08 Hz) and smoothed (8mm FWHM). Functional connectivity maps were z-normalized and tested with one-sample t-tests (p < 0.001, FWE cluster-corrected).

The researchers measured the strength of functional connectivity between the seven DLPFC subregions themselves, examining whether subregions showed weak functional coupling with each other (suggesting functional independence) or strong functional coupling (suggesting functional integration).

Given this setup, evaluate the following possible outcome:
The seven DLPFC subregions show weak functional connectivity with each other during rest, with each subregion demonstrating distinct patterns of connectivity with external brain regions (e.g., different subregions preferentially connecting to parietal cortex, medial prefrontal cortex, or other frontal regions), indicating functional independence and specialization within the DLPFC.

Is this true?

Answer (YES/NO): NO